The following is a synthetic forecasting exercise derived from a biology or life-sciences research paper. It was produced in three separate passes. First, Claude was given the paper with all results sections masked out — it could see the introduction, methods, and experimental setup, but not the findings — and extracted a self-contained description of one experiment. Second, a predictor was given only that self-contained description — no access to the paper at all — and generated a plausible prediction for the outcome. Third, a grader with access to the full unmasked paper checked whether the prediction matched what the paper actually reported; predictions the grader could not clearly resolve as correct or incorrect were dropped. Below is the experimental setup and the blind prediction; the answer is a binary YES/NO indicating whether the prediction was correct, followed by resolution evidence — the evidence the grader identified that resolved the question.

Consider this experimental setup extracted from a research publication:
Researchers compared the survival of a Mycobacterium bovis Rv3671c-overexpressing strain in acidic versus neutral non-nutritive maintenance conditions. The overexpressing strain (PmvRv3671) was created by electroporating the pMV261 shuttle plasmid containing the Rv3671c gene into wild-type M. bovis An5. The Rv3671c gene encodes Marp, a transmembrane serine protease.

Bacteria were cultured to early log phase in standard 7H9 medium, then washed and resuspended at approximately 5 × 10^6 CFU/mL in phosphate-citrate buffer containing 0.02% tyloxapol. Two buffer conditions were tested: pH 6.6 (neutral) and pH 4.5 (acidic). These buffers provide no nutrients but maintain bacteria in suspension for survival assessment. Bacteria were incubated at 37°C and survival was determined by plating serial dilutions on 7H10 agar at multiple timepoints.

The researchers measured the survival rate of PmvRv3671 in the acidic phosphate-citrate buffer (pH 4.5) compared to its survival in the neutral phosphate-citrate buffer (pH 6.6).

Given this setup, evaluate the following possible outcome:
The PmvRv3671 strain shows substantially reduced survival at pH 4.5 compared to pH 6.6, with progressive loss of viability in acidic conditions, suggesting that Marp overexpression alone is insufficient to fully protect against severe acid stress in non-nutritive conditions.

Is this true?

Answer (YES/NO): NO